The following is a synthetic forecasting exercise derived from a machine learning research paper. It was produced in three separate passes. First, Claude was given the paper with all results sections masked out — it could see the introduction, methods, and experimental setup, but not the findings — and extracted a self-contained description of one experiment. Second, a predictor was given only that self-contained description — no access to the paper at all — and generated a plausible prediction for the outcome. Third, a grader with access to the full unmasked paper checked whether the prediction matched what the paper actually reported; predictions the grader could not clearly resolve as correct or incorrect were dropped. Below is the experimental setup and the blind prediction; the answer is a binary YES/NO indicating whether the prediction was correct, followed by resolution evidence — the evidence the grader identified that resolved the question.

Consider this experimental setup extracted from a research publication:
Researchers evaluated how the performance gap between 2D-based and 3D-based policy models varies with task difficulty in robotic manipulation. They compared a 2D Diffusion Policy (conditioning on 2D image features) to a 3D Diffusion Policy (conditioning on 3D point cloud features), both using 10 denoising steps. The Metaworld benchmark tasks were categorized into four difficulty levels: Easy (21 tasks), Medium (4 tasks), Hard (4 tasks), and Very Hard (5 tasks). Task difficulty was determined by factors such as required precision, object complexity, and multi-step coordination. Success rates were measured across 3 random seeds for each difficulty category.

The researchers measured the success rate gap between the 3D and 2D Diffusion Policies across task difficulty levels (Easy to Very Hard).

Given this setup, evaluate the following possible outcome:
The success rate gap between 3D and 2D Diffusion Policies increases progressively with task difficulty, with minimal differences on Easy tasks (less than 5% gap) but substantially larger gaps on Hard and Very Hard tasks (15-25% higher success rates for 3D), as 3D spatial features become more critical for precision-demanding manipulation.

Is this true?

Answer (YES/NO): NO